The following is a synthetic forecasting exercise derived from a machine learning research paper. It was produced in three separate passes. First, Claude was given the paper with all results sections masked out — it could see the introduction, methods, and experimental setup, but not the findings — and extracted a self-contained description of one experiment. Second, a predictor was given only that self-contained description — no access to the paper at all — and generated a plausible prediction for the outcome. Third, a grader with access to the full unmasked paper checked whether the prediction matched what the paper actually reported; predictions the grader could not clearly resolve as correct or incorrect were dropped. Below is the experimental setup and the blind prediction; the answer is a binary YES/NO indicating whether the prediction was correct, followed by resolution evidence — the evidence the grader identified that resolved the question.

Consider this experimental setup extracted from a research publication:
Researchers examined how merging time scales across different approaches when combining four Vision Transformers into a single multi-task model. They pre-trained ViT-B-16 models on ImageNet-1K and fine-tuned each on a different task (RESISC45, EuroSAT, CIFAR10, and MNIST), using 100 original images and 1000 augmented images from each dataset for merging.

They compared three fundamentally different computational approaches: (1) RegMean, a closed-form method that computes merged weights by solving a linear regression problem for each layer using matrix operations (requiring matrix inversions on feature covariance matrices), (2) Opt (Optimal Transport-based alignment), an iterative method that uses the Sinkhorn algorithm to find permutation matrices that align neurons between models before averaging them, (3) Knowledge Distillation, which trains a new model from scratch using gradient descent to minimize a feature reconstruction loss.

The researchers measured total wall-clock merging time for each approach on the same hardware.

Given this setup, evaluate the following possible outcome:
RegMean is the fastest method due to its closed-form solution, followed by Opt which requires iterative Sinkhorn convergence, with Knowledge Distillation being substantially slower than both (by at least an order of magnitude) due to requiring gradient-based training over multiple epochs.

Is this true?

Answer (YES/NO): NO